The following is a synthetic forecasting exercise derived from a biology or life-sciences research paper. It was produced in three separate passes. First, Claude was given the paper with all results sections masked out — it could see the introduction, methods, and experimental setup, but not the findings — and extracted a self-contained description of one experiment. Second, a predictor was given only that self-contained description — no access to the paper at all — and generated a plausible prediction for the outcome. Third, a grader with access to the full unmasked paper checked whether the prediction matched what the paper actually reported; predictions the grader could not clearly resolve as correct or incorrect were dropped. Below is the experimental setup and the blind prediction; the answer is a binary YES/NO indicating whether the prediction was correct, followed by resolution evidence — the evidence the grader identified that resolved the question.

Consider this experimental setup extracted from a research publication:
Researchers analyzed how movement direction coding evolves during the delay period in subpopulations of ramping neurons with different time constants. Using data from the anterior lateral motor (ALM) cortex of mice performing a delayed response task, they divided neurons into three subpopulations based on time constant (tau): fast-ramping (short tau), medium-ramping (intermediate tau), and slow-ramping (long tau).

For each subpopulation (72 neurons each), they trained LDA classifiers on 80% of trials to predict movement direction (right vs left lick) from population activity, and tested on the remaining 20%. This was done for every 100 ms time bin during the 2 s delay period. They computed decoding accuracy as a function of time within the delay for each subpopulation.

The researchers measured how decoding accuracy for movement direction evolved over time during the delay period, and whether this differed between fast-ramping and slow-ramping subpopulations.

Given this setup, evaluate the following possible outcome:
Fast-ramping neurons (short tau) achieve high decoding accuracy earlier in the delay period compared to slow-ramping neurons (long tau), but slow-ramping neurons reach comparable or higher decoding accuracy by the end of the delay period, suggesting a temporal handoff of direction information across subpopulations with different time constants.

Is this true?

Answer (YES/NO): NO